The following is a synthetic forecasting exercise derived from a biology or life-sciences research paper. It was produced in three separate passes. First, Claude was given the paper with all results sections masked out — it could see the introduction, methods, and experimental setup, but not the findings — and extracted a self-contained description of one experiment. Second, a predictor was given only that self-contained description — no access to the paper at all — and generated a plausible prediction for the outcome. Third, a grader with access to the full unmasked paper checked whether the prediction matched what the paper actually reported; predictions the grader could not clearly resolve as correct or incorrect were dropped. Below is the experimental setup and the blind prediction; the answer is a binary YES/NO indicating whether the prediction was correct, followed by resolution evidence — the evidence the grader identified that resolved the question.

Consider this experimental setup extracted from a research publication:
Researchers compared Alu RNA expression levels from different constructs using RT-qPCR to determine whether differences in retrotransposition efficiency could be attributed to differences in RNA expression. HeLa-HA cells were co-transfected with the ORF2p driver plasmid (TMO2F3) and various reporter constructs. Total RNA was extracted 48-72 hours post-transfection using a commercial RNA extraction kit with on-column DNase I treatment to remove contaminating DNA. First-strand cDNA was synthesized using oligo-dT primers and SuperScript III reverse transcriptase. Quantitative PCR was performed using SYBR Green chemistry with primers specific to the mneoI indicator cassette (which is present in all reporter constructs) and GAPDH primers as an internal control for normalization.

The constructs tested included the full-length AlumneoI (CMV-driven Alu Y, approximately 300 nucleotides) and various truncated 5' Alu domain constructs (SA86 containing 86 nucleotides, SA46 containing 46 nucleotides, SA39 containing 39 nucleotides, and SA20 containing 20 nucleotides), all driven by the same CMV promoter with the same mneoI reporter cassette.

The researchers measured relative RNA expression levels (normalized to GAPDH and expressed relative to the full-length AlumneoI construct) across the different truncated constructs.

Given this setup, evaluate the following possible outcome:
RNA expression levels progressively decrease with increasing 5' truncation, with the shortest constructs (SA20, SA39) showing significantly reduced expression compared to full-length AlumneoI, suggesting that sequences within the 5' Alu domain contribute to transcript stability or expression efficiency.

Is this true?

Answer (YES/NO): NO